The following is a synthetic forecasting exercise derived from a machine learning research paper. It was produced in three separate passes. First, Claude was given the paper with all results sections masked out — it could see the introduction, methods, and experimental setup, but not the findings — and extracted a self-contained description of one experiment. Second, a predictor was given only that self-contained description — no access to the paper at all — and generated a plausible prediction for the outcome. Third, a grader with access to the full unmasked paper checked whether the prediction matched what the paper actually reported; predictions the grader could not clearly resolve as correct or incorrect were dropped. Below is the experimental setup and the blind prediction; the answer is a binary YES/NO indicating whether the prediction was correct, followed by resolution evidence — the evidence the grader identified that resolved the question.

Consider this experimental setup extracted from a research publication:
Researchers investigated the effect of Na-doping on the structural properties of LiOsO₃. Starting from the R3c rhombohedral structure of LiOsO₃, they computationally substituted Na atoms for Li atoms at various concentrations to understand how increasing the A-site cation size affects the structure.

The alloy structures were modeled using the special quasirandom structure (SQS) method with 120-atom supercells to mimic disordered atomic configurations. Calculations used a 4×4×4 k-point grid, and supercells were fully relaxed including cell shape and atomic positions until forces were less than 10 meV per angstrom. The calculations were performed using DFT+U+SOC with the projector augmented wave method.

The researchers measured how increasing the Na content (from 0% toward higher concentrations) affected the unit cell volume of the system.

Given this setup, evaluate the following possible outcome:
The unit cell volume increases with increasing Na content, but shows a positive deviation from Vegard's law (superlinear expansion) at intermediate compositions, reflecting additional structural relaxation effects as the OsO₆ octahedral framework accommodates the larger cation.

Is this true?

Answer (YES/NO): NO